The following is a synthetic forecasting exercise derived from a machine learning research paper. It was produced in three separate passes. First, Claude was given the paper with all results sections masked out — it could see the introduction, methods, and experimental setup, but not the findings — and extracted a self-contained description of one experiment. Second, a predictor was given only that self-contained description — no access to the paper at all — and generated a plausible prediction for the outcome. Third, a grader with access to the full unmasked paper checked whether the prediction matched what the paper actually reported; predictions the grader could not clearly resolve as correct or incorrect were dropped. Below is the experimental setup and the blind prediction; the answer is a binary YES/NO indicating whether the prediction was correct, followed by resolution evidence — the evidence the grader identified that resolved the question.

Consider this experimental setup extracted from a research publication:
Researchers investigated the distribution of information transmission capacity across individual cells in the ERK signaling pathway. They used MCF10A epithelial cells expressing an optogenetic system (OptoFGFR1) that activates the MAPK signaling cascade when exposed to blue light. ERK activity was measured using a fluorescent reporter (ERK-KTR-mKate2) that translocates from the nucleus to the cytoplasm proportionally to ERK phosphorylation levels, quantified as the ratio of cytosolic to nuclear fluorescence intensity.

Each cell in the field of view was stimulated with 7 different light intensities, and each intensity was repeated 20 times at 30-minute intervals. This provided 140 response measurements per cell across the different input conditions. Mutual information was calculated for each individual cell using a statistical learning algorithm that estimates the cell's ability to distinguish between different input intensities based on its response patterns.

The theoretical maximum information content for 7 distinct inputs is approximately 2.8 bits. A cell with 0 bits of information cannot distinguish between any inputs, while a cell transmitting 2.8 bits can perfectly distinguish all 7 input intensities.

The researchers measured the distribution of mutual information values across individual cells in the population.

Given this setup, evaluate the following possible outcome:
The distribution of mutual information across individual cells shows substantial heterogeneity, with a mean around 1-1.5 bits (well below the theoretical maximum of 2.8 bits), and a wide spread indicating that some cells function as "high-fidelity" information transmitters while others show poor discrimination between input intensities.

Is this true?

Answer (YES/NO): YES